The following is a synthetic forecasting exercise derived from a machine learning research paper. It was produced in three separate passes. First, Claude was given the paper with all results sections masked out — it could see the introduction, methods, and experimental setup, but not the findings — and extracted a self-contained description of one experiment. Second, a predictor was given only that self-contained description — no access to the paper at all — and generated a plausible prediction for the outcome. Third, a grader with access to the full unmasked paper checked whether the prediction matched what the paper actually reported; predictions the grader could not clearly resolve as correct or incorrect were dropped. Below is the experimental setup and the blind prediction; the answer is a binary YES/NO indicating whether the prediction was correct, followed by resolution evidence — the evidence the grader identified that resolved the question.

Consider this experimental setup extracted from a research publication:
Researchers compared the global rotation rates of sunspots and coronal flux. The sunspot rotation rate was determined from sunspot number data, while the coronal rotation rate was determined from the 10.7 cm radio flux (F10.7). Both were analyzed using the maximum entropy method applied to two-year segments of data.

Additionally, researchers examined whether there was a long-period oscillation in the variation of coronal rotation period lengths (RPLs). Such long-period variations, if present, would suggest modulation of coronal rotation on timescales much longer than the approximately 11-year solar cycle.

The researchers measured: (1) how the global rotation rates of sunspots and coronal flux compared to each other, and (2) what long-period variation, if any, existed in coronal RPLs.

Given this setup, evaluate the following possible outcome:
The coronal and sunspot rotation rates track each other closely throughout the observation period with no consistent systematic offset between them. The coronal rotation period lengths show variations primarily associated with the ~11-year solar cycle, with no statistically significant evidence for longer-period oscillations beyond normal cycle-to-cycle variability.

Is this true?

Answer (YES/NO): NO